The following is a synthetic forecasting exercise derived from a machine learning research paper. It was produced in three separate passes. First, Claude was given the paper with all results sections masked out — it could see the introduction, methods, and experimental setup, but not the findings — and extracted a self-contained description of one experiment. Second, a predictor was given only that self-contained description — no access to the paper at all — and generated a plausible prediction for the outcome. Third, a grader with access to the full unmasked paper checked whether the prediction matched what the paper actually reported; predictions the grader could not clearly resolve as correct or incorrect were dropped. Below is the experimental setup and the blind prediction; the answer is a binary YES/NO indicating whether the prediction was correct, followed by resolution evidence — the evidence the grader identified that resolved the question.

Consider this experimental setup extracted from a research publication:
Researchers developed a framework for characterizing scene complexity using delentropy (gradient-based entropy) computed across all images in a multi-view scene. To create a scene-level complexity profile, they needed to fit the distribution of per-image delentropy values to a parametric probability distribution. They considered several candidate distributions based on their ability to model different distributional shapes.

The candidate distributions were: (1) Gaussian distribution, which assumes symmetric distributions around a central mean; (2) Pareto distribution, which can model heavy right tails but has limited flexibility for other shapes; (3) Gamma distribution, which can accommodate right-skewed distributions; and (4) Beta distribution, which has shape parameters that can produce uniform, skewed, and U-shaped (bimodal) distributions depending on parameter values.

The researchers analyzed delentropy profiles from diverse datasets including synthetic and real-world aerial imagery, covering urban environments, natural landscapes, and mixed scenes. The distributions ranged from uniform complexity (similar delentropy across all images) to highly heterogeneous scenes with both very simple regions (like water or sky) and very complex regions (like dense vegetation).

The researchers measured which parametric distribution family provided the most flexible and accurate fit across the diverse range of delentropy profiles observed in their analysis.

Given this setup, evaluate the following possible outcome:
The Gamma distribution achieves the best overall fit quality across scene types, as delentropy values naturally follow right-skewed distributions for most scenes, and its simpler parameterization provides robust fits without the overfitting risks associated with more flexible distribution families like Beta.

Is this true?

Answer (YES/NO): NO